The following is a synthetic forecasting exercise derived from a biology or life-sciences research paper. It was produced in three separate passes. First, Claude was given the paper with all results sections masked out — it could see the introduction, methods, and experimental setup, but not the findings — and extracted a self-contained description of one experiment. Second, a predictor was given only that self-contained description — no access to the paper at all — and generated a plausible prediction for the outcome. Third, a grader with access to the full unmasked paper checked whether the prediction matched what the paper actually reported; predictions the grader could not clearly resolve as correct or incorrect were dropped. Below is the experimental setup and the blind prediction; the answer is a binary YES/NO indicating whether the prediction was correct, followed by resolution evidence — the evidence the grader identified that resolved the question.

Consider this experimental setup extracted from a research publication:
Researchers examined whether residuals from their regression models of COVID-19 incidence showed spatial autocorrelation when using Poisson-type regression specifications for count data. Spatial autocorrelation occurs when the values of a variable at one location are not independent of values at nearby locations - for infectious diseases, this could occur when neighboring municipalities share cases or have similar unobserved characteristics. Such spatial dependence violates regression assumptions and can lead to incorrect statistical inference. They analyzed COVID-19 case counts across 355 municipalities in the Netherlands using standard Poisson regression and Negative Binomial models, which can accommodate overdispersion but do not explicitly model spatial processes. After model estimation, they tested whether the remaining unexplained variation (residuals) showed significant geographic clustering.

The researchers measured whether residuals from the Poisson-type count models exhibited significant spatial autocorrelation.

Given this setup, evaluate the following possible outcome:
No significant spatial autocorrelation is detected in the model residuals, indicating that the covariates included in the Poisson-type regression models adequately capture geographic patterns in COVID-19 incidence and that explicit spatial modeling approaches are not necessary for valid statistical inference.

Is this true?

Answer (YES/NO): NO